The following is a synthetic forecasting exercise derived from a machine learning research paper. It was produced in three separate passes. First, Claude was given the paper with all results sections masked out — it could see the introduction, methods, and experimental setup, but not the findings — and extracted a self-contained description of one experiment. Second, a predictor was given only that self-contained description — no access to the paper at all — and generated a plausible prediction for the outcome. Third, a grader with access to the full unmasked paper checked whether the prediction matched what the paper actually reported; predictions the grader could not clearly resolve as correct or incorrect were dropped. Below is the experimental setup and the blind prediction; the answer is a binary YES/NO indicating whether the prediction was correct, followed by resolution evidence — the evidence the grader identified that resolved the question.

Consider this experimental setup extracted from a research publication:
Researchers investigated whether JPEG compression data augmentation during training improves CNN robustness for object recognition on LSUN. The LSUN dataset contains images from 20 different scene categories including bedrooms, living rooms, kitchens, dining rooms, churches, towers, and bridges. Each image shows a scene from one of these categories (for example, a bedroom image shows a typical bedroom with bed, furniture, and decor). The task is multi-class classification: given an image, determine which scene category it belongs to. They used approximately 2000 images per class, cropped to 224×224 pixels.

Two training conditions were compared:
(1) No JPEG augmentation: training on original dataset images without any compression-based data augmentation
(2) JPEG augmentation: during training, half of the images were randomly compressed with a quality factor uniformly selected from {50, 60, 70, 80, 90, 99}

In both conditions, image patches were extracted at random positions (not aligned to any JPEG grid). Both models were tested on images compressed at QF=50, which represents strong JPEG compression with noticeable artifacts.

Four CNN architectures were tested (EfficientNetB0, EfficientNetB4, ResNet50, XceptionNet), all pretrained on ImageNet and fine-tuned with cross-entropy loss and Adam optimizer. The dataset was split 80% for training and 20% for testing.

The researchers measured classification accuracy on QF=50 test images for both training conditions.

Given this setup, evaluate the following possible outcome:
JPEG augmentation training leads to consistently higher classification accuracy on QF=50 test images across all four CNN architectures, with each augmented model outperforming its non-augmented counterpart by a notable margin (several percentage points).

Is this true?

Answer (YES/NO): NO